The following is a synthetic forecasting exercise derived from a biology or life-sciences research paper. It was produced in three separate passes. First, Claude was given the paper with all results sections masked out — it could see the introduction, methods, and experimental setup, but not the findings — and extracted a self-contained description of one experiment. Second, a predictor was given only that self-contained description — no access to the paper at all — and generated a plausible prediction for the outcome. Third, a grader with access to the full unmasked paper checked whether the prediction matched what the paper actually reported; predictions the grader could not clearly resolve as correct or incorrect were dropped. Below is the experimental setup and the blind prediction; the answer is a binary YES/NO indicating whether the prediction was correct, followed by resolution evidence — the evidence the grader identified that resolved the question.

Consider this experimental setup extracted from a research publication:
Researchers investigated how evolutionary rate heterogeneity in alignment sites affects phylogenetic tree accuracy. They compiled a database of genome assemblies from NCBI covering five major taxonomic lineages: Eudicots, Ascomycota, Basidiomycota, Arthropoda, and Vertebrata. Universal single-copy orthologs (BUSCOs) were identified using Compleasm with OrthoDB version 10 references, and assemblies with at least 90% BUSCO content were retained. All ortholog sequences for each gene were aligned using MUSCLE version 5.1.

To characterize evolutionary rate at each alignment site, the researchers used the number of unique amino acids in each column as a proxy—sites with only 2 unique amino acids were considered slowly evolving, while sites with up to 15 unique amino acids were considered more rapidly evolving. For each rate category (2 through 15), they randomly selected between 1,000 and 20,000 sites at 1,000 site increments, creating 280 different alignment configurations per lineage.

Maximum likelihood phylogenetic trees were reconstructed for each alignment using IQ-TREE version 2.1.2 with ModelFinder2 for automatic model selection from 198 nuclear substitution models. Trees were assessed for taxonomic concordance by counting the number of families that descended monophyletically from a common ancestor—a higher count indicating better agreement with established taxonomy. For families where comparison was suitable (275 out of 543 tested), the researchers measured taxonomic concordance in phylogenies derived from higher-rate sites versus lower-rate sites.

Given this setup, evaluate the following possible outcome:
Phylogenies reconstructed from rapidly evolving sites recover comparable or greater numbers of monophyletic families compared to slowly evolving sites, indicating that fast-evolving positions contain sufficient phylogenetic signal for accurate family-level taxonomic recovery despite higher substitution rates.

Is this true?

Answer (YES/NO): YES